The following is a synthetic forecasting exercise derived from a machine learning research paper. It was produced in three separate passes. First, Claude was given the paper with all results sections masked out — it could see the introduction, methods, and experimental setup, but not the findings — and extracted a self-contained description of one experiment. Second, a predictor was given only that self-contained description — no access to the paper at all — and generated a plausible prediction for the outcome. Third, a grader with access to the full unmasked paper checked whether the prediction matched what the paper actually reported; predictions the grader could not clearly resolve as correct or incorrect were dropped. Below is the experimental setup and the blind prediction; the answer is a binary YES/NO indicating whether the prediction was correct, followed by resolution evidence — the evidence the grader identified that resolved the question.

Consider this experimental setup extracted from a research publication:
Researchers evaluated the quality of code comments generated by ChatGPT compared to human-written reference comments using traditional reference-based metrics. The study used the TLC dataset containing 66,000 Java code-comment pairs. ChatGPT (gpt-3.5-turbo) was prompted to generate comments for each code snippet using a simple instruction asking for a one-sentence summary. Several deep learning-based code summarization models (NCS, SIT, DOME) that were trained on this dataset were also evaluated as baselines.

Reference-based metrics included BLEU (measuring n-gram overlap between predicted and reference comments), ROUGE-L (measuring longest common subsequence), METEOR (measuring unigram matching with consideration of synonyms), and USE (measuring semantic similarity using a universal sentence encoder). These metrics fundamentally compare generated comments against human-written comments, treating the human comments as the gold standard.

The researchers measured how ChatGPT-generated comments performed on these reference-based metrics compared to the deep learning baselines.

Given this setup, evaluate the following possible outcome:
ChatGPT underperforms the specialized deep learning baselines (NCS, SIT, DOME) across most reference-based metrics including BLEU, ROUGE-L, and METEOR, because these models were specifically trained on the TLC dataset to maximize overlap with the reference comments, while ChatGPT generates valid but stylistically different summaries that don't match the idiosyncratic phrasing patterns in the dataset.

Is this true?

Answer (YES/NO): NO